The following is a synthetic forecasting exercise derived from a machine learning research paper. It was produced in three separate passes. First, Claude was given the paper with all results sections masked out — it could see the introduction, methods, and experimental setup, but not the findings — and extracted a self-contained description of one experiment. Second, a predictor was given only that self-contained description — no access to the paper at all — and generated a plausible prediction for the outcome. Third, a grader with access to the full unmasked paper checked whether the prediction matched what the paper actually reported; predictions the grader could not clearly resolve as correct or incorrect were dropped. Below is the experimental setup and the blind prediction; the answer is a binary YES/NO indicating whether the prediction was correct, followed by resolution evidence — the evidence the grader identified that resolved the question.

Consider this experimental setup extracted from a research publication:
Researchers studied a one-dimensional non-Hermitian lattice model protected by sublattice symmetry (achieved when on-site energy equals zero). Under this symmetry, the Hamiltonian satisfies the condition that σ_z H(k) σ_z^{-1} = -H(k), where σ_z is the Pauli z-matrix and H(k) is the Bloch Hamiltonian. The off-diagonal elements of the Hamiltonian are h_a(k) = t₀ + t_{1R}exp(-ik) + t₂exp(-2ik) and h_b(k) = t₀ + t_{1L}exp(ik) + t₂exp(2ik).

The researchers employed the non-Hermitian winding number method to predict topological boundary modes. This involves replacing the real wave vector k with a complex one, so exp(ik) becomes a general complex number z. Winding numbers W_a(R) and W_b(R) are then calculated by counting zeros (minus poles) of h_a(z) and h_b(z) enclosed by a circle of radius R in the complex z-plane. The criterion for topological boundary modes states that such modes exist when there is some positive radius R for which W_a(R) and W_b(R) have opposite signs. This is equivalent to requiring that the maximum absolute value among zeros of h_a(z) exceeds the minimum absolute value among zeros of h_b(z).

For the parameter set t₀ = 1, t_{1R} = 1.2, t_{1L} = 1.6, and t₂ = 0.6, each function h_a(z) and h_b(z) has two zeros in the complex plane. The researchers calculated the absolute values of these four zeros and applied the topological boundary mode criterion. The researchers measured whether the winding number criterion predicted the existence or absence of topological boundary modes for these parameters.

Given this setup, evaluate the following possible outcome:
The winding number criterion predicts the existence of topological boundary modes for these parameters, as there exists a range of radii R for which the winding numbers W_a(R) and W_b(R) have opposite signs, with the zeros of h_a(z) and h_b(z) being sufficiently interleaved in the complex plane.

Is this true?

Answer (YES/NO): NO